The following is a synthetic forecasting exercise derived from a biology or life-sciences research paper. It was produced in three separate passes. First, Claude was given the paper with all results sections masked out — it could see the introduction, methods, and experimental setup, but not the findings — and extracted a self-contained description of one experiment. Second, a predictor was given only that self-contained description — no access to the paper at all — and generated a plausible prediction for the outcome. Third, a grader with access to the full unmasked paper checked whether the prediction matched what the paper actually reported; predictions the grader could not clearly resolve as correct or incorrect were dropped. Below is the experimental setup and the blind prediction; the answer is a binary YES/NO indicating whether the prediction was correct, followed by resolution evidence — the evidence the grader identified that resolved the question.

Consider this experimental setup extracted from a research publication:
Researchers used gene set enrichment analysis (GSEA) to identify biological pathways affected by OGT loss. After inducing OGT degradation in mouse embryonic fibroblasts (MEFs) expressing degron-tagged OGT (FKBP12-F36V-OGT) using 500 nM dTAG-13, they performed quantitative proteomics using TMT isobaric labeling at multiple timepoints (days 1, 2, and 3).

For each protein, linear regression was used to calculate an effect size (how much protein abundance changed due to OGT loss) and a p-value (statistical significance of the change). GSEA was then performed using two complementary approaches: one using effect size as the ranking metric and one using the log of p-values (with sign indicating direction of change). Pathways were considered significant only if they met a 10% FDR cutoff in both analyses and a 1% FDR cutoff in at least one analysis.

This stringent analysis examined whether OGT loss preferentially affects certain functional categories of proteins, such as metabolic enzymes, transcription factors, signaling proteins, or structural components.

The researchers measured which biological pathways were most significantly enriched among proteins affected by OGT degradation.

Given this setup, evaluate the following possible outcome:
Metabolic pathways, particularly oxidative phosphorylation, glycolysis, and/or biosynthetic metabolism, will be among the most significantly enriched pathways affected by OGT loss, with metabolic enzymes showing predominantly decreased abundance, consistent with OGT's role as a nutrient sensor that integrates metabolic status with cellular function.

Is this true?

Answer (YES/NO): NO